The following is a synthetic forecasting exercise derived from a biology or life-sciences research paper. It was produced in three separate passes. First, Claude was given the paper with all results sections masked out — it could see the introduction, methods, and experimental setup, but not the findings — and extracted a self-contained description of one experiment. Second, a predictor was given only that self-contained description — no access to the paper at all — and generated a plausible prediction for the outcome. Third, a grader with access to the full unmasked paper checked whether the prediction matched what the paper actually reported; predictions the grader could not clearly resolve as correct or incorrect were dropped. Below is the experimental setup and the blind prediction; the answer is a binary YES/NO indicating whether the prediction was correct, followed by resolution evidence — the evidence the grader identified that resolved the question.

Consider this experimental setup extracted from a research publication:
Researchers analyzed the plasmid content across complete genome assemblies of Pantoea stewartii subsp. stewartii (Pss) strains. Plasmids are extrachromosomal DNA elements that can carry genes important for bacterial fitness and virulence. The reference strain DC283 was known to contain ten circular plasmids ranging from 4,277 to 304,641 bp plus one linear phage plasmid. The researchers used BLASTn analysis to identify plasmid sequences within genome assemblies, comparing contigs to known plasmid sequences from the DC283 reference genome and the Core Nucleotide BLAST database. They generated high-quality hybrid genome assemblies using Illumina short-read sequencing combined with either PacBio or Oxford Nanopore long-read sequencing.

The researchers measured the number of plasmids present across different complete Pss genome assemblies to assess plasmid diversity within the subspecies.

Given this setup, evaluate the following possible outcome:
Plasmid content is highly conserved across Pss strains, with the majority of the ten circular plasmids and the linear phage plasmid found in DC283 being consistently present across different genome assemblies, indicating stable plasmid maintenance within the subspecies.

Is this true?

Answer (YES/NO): NO